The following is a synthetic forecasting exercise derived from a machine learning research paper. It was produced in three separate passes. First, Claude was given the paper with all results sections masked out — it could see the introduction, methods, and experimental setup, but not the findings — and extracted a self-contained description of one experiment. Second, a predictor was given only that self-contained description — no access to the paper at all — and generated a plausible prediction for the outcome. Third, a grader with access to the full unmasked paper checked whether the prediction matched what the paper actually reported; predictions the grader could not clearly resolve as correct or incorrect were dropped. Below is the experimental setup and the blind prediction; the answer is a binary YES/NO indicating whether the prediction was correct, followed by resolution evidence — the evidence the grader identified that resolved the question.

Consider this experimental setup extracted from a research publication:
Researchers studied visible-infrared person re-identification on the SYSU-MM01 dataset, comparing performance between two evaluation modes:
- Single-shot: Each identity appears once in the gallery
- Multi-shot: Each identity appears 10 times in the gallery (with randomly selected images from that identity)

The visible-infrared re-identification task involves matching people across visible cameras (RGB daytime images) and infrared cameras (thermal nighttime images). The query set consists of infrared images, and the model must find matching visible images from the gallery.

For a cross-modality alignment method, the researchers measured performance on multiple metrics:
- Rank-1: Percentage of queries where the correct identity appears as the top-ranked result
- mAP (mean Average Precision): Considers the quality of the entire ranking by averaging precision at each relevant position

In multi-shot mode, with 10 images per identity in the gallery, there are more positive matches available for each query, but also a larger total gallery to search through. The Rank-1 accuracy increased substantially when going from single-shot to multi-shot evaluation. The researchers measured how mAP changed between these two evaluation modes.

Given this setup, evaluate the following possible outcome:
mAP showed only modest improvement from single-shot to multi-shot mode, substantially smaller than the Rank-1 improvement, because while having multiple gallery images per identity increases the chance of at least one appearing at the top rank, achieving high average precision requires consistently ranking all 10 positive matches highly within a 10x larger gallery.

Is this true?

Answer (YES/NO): NO